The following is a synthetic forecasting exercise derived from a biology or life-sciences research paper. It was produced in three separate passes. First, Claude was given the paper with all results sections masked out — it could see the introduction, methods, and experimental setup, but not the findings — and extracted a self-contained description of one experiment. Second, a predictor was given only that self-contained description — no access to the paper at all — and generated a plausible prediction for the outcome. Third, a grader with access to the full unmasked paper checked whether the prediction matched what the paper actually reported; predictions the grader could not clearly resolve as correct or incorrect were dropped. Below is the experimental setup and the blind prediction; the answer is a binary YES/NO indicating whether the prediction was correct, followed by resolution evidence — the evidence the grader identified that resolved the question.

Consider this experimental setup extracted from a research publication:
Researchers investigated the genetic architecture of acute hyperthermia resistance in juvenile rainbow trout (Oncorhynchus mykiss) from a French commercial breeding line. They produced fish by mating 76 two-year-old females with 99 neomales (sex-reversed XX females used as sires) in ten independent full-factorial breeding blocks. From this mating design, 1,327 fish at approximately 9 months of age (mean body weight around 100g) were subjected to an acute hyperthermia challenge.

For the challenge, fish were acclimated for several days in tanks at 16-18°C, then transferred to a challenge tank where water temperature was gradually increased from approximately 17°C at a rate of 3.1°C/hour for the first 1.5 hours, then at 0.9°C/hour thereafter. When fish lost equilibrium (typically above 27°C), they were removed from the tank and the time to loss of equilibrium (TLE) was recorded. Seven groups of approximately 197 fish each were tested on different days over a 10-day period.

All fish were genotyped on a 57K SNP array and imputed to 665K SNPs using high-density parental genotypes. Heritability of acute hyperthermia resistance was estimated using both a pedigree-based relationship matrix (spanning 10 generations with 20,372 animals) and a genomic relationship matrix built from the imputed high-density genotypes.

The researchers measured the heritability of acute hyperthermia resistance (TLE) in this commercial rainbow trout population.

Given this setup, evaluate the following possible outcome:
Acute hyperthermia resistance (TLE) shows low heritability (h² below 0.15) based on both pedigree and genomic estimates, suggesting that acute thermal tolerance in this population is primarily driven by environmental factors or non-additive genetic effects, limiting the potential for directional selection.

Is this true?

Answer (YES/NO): NO